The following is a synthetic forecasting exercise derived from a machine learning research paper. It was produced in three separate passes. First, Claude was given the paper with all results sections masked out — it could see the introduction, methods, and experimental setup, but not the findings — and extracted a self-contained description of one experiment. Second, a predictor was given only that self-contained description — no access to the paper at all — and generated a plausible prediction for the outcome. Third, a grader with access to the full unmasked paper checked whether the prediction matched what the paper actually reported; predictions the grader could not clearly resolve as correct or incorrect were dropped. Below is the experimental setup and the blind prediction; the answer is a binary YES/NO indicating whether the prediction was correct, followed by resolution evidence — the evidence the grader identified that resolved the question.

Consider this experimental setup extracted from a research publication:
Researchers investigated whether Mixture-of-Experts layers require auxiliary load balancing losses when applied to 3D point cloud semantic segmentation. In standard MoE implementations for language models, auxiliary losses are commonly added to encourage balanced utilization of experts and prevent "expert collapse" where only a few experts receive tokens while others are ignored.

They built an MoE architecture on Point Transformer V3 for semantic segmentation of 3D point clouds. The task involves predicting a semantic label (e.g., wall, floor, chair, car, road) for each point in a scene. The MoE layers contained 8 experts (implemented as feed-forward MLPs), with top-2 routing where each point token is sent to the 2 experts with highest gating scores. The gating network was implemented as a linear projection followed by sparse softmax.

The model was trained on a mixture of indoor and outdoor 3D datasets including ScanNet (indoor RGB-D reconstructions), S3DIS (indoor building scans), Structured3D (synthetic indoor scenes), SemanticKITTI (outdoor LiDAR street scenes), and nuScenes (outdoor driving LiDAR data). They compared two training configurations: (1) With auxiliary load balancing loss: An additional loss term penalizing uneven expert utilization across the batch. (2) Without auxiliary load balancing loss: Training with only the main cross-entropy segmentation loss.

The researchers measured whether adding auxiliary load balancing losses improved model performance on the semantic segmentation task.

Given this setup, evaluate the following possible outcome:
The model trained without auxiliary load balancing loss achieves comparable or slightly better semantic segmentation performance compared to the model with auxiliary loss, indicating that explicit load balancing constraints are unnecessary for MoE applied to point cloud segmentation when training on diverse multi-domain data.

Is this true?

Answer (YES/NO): YES